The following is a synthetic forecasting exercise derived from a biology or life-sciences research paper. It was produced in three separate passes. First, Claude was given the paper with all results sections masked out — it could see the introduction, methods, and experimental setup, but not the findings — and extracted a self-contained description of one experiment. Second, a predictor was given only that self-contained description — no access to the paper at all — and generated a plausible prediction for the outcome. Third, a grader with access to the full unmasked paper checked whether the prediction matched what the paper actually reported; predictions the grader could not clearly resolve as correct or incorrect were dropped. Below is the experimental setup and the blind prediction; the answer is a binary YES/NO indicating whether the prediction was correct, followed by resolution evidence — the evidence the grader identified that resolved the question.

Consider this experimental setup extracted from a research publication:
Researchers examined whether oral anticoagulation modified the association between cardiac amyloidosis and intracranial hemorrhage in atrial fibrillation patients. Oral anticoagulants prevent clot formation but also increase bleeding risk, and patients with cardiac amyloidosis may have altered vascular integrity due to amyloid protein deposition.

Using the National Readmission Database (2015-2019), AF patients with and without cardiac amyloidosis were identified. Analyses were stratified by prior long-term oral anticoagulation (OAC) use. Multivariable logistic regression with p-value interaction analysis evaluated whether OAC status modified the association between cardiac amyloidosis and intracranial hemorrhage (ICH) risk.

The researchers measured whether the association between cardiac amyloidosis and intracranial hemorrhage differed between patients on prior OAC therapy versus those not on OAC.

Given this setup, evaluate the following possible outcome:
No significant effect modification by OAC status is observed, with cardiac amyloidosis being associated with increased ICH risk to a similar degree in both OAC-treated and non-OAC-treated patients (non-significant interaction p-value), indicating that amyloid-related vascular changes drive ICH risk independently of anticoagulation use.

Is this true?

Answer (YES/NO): YES